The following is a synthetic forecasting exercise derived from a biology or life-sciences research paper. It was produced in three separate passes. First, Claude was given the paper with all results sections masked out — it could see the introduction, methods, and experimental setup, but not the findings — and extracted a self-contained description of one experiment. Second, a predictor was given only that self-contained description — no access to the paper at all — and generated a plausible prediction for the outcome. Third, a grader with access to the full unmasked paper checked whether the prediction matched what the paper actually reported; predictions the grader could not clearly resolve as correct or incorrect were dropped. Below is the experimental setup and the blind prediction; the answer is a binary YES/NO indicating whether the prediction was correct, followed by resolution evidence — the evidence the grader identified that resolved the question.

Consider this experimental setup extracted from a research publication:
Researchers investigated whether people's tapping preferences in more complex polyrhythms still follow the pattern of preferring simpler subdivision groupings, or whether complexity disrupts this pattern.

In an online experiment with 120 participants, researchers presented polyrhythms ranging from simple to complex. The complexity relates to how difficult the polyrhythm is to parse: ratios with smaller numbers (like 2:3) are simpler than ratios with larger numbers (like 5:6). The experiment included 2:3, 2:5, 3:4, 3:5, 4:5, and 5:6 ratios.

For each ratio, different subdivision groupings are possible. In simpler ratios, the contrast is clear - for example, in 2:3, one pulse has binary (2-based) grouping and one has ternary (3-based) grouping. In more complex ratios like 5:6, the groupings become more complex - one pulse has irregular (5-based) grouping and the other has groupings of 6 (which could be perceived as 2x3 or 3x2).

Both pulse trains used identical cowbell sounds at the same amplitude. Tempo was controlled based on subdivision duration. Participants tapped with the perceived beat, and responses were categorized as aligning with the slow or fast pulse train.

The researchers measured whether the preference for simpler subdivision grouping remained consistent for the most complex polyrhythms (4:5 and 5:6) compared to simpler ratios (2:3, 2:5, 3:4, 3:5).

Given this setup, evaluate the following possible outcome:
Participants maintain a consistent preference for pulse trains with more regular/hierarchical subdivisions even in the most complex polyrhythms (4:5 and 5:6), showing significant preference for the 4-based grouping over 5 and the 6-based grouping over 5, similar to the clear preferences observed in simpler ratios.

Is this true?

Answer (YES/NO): NO